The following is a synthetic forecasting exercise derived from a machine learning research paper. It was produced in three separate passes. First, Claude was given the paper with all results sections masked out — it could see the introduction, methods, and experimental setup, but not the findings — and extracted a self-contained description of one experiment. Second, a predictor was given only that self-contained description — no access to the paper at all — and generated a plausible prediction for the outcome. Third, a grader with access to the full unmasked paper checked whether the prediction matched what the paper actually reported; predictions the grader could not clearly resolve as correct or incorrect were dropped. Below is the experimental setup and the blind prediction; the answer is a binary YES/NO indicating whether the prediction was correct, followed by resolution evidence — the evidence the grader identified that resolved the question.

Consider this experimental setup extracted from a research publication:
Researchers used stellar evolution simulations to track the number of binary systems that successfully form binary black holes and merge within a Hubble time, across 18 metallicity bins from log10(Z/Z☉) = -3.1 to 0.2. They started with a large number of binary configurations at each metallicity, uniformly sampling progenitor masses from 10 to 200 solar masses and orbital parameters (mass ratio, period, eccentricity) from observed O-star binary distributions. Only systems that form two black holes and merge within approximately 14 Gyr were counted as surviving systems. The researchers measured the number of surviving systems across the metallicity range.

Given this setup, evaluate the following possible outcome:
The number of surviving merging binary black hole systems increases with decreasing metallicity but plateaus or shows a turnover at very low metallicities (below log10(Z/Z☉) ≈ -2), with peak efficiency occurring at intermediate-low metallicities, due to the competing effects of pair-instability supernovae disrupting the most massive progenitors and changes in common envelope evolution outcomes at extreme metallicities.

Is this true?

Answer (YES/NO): NO